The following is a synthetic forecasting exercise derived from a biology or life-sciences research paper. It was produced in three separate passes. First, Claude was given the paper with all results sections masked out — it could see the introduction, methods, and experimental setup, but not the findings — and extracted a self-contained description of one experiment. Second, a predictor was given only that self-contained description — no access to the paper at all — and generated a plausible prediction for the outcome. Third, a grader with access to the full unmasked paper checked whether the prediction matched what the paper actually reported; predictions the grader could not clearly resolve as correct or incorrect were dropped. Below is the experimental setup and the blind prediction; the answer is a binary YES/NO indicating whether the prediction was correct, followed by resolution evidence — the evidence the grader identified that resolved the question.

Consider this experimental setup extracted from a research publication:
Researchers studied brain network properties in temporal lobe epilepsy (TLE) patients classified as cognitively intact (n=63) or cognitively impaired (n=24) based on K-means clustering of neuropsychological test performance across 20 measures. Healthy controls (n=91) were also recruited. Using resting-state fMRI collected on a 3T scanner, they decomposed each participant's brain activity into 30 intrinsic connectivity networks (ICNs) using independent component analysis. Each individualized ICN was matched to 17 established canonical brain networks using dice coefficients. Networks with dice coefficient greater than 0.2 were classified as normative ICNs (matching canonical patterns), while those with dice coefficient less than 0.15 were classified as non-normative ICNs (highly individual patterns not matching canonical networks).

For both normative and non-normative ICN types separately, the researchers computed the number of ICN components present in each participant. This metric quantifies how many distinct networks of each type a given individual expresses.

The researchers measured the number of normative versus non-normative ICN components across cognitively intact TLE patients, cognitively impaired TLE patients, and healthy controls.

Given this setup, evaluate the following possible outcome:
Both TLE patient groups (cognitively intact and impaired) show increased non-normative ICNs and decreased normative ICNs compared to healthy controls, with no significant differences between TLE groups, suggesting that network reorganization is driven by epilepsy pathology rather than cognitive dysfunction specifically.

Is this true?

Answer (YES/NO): NO